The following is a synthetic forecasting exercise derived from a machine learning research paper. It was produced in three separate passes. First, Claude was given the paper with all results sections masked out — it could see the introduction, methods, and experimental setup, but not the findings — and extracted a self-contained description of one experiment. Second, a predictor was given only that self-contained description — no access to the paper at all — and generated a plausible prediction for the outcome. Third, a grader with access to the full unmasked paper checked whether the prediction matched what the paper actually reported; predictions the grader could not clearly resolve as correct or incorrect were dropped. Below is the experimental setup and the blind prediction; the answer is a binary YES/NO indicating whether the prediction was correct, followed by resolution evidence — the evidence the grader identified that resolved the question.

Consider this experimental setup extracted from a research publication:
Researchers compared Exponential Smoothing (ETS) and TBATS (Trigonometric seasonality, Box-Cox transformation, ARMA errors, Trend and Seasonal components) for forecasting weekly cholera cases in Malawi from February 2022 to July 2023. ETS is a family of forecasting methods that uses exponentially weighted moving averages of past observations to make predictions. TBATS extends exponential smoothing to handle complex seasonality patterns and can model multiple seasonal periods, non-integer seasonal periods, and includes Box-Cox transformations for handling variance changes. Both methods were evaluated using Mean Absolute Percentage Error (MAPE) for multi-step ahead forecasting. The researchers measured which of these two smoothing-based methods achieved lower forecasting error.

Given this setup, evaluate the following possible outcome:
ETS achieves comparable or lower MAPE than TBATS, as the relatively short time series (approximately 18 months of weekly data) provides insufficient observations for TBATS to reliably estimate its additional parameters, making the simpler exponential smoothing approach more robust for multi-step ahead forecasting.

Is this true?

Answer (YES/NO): YES